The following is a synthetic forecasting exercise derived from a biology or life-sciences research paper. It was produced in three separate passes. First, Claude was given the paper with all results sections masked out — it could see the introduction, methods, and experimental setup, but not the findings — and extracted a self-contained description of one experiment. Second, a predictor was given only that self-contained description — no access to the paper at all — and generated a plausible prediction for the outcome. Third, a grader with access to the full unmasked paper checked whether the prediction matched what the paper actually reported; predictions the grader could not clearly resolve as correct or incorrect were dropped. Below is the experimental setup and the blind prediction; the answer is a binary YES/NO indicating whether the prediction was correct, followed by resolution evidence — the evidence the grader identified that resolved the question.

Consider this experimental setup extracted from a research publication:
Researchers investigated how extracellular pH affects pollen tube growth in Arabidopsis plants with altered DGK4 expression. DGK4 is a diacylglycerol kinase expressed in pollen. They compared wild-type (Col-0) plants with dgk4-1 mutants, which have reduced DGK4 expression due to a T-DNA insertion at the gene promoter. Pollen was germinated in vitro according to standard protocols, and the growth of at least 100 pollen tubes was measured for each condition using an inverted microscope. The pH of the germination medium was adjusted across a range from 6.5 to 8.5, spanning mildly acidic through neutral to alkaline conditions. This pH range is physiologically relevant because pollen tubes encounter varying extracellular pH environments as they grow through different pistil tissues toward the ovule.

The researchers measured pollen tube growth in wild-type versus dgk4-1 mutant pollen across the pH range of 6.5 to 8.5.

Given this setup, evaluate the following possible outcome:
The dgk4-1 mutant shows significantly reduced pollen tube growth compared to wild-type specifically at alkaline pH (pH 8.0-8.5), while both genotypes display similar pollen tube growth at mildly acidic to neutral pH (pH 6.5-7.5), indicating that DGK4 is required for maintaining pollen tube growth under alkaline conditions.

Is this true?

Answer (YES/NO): NO